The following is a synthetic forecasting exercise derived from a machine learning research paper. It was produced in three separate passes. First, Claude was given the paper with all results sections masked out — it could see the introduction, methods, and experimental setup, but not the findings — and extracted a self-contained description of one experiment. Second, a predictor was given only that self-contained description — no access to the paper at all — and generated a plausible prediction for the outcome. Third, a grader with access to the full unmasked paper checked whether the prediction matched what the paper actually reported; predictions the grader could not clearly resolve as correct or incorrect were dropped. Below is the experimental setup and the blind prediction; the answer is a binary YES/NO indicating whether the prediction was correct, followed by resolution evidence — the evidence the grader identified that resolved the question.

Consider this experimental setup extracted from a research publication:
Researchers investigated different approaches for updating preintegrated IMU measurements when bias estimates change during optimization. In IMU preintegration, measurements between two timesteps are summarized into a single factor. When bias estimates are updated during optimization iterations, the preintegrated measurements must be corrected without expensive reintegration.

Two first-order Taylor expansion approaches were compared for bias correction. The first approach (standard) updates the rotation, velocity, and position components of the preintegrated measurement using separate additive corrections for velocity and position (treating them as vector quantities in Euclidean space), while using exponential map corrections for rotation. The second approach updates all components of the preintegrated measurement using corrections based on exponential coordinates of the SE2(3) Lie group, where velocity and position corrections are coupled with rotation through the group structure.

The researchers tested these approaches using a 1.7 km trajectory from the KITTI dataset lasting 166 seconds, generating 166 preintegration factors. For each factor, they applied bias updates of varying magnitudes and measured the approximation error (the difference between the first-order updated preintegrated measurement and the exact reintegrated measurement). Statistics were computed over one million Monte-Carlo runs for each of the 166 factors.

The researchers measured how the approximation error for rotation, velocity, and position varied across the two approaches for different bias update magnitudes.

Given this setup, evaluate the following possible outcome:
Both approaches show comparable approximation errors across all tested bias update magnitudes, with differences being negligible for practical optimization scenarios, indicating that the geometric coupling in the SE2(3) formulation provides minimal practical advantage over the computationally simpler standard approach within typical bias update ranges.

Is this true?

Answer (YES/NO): NO